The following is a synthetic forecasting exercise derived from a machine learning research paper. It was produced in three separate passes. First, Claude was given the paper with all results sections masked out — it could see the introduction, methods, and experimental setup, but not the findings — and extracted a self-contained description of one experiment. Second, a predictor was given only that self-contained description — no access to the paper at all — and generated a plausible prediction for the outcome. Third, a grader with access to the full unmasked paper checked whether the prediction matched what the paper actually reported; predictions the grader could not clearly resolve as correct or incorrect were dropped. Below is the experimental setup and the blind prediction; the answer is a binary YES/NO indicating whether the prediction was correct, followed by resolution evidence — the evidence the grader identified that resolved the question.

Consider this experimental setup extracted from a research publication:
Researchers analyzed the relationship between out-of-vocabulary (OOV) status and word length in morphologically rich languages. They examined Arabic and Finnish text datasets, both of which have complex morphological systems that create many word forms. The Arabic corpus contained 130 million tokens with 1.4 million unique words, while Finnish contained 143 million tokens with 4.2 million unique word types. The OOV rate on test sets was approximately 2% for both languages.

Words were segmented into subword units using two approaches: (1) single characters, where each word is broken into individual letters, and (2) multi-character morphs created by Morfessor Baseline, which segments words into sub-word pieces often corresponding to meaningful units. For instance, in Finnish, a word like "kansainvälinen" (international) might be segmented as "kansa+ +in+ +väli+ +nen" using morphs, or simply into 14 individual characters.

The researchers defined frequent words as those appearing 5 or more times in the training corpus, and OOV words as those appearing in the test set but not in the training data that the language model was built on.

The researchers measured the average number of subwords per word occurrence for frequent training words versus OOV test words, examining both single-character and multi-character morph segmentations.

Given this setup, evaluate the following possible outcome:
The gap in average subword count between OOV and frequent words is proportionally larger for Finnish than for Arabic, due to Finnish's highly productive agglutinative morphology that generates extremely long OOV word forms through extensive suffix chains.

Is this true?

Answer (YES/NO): YES